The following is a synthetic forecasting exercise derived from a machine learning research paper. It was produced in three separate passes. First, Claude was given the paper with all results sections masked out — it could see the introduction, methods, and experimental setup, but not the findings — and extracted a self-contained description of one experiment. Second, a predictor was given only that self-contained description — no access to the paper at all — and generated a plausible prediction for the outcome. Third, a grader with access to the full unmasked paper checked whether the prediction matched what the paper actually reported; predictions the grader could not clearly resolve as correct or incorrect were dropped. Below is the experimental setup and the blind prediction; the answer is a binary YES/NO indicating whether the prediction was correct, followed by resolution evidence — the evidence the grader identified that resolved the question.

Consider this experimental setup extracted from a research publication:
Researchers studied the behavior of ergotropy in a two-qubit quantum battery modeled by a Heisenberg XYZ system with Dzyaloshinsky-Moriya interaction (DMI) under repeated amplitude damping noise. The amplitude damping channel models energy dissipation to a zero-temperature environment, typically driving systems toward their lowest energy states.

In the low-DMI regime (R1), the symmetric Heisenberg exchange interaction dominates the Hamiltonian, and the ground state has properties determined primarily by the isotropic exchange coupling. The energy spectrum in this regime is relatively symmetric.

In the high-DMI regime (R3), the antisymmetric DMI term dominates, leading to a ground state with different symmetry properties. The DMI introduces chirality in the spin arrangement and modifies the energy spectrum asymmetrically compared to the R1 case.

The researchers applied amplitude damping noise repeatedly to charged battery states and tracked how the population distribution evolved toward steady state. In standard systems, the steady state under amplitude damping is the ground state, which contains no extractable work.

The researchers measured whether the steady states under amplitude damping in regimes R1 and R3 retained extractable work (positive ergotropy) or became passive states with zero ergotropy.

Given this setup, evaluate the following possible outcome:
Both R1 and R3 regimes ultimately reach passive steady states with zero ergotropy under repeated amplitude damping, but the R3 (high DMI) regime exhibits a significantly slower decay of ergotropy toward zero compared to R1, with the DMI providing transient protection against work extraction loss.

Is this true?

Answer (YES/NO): NO